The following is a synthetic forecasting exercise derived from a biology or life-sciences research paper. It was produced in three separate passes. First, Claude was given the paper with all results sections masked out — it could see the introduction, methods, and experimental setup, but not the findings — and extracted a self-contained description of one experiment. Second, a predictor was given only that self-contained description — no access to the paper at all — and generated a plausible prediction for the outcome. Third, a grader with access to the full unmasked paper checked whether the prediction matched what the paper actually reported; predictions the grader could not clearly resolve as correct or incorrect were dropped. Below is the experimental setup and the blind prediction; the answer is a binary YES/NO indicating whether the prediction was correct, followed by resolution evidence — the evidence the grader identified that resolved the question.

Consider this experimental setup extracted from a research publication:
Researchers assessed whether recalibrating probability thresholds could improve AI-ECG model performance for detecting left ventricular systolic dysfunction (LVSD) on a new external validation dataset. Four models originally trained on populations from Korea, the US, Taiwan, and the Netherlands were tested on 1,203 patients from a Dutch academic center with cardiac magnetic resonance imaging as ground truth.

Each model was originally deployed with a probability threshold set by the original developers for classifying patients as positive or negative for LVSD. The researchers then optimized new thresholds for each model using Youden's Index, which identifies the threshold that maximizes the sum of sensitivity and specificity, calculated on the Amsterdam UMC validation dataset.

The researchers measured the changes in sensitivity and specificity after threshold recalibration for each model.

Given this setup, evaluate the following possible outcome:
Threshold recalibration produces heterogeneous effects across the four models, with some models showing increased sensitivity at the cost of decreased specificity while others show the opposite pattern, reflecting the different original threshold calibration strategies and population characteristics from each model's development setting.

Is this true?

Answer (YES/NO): YES